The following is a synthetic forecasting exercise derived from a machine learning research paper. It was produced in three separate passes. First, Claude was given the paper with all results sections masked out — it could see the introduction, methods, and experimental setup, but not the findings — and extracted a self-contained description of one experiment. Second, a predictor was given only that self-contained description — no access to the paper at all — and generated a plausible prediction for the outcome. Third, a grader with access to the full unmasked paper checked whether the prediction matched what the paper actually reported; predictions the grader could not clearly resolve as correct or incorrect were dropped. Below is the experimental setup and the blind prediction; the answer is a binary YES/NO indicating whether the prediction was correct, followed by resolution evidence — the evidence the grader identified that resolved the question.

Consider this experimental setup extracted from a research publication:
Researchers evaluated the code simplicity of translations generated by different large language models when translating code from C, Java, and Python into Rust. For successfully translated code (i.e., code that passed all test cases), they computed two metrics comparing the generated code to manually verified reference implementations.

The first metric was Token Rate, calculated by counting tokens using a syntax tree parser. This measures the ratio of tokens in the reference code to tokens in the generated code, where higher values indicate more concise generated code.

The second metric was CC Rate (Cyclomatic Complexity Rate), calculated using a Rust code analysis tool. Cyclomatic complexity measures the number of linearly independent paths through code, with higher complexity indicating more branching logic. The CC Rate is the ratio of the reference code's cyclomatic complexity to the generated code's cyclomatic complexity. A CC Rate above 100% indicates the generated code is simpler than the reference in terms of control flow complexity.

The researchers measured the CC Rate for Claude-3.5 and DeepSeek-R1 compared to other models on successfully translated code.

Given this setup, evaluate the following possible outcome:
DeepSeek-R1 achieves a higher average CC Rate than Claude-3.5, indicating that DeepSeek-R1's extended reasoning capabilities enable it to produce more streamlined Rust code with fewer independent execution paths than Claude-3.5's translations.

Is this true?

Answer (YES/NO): NO